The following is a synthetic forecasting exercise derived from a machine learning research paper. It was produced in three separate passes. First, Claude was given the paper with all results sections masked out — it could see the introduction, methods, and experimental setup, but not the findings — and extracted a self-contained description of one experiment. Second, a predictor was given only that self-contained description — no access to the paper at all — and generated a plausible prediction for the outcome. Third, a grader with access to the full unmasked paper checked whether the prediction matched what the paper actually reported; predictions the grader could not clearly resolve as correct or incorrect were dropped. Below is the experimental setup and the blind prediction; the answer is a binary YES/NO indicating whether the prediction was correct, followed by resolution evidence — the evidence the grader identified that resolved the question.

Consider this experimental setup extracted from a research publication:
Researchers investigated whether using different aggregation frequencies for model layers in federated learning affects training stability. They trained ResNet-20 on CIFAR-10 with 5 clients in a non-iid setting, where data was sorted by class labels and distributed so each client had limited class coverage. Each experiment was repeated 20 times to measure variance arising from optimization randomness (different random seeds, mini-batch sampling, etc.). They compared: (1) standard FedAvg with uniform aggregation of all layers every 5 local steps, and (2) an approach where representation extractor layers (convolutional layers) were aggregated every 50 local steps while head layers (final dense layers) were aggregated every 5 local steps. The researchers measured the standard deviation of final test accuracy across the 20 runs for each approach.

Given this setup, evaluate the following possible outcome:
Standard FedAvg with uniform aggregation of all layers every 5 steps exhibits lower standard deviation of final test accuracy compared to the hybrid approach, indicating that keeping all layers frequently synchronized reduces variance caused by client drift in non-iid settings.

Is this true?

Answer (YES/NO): YES